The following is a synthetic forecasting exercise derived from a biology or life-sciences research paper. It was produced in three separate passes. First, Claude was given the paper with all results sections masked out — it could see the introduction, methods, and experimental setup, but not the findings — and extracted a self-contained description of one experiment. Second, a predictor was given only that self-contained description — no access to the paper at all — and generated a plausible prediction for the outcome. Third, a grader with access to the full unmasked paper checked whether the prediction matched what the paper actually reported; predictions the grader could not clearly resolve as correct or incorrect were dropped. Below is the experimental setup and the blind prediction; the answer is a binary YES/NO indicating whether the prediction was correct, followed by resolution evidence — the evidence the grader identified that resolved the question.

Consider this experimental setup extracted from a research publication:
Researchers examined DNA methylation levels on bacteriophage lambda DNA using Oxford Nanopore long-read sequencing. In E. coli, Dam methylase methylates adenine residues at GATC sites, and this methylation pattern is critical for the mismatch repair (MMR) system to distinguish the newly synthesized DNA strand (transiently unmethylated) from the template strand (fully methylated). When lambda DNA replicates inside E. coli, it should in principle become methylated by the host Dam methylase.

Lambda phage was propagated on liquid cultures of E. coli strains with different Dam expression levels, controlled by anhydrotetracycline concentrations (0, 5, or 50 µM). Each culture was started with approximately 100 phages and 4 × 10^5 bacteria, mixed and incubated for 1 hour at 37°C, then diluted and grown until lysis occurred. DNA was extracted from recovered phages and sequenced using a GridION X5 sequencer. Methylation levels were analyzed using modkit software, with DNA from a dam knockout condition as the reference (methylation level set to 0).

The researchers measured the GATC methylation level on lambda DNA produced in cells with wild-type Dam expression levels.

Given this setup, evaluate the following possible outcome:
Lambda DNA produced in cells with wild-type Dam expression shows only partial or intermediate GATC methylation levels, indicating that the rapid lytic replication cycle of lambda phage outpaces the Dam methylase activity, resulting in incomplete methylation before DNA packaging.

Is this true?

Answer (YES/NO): YES